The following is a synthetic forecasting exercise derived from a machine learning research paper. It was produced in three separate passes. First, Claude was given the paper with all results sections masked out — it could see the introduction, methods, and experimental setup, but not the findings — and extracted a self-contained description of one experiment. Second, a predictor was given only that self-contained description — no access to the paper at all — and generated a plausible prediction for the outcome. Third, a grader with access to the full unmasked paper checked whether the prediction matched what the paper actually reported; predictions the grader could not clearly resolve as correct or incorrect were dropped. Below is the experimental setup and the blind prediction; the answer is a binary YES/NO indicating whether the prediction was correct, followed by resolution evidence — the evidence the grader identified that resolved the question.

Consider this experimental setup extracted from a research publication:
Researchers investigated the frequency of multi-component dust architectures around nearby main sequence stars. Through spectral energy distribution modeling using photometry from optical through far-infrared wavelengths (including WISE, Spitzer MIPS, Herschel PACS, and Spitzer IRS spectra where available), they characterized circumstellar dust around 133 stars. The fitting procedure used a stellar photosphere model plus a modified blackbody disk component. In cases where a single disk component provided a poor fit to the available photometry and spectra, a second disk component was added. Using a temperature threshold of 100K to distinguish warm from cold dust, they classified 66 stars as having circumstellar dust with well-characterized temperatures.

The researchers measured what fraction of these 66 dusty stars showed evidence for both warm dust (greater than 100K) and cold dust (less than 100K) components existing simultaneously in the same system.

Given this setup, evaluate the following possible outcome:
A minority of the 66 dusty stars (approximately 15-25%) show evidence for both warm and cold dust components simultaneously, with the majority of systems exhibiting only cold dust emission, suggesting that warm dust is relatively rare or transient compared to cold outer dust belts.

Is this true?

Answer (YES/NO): NO